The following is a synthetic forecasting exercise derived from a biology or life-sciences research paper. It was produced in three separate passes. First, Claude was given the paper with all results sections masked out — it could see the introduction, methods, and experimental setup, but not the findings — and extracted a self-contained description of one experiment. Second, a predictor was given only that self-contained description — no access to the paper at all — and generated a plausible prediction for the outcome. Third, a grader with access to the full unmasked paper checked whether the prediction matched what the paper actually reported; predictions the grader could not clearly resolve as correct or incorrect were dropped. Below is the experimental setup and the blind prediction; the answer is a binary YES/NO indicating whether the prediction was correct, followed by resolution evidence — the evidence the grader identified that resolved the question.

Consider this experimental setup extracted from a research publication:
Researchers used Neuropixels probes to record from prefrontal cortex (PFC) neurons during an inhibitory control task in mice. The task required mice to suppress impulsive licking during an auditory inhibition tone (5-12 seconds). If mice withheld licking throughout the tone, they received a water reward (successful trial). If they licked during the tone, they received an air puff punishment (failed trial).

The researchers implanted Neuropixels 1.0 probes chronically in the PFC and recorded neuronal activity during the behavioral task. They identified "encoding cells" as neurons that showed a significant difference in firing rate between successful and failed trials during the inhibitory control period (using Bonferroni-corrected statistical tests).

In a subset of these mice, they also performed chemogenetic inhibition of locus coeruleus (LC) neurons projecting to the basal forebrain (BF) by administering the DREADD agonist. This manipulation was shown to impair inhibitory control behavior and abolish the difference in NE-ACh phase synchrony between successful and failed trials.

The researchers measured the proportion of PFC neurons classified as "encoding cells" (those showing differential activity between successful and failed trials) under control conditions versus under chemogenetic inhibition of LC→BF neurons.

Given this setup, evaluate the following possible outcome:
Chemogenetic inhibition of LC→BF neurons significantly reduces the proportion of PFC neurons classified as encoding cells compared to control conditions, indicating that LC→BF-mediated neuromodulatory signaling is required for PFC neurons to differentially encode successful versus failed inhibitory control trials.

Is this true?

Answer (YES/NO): YES